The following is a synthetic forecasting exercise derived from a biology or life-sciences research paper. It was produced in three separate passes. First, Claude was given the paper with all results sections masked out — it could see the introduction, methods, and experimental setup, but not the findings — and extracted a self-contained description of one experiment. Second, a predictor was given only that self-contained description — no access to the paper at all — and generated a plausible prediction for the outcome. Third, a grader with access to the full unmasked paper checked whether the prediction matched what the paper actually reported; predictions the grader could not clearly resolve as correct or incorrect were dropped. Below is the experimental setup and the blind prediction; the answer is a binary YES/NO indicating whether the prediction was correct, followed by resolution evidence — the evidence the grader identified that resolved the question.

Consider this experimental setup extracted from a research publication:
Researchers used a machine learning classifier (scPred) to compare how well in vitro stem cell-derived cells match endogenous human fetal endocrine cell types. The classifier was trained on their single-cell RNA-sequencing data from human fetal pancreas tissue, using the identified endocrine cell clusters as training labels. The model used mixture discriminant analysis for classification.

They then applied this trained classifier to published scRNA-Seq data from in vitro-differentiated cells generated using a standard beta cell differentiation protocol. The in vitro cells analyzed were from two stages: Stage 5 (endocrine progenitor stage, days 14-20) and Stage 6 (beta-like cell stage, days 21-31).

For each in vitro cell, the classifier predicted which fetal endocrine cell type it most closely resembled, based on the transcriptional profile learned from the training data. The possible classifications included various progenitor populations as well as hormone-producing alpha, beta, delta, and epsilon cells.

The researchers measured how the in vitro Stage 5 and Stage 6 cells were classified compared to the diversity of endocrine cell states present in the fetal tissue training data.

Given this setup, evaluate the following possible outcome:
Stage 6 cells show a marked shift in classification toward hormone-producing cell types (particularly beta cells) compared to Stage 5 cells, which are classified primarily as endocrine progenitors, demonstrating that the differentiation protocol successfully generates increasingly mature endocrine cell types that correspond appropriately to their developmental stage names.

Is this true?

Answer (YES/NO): NO